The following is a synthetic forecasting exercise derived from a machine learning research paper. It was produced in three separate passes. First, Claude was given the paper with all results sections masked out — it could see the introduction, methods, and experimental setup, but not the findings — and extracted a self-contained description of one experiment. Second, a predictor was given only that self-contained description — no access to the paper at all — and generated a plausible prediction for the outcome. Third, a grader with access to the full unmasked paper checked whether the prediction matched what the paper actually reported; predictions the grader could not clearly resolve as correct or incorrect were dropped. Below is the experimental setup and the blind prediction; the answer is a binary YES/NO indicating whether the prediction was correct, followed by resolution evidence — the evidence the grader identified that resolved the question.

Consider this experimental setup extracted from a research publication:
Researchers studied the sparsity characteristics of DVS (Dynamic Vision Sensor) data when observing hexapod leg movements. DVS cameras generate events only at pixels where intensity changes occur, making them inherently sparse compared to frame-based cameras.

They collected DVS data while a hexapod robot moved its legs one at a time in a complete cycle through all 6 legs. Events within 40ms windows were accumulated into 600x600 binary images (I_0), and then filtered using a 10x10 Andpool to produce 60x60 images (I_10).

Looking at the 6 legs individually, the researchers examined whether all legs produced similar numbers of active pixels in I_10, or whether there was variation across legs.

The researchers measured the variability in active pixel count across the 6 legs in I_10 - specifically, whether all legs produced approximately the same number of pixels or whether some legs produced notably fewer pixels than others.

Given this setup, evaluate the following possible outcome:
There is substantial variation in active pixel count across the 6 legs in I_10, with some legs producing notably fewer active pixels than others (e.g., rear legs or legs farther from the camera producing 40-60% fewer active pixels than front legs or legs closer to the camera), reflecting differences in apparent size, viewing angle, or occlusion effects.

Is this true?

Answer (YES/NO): NO